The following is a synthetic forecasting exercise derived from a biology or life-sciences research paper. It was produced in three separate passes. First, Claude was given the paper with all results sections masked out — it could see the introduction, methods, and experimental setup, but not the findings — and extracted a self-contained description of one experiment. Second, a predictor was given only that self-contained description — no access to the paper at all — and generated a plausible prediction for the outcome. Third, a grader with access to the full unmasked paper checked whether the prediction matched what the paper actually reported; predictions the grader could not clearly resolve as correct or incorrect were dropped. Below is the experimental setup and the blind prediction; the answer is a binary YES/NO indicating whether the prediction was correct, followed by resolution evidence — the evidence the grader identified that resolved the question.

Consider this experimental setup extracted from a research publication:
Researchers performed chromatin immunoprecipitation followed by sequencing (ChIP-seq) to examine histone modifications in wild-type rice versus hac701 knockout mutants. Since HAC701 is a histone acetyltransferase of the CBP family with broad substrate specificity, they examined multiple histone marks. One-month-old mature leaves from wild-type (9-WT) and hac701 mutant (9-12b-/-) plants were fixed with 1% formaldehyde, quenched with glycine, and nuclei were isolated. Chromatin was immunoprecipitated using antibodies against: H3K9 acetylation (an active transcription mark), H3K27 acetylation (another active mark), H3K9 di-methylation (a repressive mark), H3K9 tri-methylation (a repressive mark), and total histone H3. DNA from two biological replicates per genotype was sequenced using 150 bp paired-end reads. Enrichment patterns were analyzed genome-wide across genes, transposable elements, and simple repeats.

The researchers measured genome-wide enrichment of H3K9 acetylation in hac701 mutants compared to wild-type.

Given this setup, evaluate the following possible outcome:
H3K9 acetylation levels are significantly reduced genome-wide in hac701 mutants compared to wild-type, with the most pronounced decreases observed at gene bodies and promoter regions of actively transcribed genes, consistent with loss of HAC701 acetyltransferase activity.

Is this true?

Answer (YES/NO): YES